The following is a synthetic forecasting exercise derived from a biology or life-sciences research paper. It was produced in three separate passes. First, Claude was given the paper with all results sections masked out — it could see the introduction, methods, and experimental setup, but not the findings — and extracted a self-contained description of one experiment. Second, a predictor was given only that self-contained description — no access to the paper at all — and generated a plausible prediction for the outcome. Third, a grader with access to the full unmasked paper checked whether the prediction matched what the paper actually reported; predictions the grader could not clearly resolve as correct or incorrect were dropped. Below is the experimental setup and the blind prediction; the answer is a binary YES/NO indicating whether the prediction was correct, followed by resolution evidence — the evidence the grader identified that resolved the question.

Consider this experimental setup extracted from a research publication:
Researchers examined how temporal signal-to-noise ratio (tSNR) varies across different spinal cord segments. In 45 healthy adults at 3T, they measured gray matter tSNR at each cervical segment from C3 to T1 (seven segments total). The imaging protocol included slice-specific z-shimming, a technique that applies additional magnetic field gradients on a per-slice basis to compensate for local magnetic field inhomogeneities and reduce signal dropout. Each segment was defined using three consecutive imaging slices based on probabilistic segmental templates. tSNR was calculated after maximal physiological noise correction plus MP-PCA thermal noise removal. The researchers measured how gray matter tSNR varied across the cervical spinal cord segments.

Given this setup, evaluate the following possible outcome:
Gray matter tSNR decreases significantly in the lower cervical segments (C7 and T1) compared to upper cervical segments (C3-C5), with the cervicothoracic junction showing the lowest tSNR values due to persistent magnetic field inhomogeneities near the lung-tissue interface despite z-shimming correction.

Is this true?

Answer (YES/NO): NO